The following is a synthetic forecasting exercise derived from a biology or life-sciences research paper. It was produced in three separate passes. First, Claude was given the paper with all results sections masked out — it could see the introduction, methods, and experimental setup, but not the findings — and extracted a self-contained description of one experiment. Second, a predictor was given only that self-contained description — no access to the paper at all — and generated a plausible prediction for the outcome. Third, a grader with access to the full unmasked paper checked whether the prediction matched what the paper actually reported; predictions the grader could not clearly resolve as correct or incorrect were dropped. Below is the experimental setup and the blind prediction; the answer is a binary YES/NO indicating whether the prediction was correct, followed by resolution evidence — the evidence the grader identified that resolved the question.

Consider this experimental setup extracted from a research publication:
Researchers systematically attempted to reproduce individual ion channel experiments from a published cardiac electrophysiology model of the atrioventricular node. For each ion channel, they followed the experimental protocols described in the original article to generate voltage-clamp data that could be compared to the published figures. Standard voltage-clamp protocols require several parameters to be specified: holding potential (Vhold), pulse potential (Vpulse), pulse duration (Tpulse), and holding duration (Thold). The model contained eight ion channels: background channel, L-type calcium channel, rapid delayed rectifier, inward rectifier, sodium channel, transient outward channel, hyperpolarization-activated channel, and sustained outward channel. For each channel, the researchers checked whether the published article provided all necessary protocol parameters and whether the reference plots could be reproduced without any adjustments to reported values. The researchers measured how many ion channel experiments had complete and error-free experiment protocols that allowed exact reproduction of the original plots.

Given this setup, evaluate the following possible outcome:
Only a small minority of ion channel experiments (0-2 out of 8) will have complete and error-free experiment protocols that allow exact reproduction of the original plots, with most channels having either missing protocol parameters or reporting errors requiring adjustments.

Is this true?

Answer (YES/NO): YES